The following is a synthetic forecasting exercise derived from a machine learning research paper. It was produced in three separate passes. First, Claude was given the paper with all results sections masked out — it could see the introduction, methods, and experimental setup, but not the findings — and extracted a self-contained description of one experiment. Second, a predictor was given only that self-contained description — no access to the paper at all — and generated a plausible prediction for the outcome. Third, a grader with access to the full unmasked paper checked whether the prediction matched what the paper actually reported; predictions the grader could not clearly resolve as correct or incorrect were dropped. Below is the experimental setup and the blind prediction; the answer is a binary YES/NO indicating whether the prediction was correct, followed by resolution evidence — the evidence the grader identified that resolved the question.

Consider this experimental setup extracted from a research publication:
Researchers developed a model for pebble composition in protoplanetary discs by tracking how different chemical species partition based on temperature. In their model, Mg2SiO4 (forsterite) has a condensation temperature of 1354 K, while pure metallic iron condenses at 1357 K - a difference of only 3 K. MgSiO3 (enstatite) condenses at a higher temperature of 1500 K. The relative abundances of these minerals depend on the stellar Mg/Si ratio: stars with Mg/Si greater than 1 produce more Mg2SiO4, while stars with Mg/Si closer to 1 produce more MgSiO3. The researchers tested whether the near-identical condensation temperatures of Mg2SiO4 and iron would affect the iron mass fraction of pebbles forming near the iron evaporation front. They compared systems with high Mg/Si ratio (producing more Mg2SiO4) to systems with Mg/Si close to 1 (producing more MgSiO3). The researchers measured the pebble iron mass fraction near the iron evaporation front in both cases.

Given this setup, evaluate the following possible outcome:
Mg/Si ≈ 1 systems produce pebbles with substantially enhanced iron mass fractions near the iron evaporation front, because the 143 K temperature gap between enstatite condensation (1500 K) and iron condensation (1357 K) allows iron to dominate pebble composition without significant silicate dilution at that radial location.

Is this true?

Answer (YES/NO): YES